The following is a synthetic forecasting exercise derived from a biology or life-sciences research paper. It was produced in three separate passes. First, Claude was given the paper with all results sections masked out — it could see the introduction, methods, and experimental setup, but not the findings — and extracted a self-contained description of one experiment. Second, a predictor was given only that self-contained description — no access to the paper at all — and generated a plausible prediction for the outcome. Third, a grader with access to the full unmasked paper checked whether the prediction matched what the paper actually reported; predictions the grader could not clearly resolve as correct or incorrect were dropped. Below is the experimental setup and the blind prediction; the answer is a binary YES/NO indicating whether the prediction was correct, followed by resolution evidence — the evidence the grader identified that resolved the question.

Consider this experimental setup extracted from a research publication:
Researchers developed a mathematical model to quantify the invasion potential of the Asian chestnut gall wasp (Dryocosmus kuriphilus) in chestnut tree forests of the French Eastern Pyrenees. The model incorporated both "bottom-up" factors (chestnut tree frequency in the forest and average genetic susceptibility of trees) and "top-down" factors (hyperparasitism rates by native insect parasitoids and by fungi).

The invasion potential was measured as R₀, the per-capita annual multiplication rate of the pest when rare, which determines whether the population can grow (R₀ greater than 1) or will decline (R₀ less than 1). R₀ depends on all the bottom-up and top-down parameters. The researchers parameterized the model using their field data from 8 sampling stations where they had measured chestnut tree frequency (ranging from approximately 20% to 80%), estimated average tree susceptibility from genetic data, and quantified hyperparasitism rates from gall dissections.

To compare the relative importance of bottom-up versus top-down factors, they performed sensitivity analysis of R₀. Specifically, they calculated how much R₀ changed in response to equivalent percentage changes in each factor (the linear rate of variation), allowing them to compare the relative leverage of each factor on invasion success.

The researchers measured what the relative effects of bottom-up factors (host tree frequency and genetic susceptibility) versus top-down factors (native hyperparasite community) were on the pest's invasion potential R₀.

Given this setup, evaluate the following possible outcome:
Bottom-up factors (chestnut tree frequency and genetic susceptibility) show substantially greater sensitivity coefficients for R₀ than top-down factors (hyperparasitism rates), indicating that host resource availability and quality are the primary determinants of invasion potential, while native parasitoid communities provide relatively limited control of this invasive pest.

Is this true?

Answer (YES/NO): YES